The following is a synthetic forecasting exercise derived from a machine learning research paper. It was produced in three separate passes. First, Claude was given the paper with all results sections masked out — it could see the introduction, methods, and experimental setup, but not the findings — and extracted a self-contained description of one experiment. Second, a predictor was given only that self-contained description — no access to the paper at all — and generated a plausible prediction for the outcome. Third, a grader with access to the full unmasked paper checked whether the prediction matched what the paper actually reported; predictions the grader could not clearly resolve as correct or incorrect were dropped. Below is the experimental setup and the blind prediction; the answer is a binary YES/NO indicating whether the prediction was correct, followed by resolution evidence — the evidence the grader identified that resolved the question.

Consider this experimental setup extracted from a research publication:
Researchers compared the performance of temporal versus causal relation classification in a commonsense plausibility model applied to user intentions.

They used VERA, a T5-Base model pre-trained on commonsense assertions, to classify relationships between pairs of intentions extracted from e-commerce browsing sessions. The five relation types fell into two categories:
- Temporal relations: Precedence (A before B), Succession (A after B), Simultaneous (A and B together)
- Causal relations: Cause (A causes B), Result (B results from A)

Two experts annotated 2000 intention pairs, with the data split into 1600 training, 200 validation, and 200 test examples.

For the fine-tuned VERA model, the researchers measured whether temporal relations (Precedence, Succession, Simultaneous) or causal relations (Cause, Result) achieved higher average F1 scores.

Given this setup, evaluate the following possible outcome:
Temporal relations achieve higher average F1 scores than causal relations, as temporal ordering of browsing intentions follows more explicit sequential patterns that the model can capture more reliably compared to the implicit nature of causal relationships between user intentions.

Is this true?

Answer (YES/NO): YES